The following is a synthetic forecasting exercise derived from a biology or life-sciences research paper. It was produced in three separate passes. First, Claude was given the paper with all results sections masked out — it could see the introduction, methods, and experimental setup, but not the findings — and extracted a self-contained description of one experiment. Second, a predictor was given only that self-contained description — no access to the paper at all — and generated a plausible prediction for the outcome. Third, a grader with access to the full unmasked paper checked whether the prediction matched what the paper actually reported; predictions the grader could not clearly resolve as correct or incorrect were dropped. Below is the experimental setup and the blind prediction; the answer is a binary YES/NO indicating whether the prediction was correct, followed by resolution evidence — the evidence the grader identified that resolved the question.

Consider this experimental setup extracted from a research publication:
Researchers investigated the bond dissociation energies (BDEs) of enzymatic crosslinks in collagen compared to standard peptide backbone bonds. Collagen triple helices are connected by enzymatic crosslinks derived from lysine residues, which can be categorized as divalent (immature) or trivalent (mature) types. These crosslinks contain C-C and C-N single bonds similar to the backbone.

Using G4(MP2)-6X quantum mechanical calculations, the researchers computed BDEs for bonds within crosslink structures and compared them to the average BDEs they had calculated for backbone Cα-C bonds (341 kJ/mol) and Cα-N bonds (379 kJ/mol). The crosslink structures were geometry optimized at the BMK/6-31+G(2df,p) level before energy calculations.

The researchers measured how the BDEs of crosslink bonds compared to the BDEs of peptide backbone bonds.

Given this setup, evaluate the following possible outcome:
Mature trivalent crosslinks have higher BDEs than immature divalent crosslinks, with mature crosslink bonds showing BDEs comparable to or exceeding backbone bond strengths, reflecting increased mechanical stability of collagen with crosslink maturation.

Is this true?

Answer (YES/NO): NO